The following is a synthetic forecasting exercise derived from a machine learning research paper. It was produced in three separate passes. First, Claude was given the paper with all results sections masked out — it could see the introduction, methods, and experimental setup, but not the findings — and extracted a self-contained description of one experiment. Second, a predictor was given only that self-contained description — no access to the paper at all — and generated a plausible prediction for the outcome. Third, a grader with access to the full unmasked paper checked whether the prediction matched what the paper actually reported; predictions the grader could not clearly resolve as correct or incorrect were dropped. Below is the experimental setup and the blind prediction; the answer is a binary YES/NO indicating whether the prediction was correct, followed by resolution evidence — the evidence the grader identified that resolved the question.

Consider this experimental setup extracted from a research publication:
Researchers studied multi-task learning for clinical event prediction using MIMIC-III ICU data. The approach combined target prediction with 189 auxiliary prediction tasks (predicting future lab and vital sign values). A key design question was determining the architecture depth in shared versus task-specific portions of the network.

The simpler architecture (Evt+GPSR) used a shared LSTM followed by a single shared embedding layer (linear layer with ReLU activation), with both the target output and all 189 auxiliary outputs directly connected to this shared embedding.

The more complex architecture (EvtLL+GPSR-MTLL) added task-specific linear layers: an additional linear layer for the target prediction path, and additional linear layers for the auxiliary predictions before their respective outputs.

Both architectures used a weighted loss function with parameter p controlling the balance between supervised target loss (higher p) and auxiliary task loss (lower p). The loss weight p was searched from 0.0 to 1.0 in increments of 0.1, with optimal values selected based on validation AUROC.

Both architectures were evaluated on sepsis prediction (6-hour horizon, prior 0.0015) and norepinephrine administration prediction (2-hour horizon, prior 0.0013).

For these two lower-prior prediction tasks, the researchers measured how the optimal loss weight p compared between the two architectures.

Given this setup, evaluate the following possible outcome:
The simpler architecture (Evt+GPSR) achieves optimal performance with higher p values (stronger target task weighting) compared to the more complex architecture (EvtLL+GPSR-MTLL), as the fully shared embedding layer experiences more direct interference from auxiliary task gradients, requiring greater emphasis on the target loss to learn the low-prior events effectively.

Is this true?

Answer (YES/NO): NO